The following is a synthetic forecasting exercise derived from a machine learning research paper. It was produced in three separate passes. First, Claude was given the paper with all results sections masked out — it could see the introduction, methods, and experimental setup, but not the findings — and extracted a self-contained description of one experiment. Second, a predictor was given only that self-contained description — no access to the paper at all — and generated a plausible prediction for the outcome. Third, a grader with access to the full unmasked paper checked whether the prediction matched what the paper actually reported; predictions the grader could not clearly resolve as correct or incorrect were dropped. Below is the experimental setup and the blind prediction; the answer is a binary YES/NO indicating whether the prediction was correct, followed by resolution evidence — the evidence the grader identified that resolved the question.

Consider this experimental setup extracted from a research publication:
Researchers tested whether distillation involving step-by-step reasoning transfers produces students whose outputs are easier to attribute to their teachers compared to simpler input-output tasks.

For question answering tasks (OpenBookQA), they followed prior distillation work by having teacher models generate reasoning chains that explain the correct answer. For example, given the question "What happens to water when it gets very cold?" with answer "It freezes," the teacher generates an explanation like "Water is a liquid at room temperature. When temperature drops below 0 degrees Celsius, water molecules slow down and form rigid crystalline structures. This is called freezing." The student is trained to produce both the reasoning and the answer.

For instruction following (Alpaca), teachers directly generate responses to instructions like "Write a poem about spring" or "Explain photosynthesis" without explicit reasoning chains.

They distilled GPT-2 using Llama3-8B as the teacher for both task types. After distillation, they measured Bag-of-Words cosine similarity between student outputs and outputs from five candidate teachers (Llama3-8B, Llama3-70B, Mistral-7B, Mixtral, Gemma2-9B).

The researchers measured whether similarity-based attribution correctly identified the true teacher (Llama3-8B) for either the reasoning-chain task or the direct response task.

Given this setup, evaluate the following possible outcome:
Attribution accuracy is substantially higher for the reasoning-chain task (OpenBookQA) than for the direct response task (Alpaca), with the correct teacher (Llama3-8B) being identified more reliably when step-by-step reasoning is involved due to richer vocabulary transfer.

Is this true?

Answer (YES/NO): NO